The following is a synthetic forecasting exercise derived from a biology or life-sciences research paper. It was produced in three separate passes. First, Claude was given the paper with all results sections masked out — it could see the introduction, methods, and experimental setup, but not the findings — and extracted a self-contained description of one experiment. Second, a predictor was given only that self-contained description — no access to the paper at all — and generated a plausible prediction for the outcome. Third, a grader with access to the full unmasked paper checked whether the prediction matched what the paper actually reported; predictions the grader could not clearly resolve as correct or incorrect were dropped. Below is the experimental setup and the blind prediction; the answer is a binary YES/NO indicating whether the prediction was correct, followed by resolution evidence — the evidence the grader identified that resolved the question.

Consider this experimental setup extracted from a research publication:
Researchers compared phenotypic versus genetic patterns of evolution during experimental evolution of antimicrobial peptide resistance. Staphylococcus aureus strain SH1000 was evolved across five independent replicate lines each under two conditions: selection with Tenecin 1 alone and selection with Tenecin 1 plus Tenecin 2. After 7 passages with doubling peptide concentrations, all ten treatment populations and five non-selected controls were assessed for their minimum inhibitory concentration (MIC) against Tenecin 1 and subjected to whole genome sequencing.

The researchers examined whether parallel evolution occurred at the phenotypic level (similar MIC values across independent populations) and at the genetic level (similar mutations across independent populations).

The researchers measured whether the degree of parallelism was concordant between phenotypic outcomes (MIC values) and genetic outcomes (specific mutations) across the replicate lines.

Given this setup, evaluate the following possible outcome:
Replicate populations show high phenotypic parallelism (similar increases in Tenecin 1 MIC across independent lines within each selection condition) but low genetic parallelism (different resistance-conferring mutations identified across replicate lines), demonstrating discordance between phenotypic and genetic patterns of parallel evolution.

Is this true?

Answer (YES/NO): YES